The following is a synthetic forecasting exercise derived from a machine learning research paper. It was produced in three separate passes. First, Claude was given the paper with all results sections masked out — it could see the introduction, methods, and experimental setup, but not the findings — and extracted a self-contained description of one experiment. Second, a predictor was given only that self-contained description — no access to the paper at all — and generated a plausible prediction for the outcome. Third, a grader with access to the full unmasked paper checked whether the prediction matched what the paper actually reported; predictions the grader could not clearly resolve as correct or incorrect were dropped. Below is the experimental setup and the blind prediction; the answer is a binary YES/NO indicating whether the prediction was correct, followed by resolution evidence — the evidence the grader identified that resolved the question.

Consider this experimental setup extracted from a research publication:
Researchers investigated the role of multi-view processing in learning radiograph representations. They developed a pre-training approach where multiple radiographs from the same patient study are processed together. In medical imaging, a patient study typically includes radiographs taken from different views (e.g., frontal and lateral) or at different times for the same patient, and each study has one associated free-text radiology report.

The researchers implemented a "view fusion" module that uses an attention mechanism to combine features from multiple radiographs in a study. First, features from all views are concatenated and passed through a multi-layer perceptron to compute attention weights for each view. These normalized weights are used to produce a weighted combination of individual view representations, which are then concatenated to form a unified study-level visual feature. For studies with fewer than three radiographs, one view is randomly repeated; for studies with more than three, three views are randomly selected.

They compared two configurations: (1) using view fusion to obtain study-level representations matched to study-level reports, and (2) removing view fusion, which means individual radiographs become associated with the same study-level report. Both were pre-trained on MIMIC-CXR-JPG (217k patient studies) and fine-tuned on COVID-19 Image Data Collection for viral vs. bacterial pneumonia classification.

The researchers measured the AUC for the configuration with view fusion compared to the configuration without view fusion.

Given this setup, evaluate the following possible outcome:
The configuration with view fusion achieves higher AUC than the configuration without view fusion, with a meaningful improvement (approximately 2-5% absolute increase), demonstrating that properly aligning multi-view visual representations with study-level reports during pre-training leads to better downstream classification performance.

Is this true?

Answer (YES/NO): NO